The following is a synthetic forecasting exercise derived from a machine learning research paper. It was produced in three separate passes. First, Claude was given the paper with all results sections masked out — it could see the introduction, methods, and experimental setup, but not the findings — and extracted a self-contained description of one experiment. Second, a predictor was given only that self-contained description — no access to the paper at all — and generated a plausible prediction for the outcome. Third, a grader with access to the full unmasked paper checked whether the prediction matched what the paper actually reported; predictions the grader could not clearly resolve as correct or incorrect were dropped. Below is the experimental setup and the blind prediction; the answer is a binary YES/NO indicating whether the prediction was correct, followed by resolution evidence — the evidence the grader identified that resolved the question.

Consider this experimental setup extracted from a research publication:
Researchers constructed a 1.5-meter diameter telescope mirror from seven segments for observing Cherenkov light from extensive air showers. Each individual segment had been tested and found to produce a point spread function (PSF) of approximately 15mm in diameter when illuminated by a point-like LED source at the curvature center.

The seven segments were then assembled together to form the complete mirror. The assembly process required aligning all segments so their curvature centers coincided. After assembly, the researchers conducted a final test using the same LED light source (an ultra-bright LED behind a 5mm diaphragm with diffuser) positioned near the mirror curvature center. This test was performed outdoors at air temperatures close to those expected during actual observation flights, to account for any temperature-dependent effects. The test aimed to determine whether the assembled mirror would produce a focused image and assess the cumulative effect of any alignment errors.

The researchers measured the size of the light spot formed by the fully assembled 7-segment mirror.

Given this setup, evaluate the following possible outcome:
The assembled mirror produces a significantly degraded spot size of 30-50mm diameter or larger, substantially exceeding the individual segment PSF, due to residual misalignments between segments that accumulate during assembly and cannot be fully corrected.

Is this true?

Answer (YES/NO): NO